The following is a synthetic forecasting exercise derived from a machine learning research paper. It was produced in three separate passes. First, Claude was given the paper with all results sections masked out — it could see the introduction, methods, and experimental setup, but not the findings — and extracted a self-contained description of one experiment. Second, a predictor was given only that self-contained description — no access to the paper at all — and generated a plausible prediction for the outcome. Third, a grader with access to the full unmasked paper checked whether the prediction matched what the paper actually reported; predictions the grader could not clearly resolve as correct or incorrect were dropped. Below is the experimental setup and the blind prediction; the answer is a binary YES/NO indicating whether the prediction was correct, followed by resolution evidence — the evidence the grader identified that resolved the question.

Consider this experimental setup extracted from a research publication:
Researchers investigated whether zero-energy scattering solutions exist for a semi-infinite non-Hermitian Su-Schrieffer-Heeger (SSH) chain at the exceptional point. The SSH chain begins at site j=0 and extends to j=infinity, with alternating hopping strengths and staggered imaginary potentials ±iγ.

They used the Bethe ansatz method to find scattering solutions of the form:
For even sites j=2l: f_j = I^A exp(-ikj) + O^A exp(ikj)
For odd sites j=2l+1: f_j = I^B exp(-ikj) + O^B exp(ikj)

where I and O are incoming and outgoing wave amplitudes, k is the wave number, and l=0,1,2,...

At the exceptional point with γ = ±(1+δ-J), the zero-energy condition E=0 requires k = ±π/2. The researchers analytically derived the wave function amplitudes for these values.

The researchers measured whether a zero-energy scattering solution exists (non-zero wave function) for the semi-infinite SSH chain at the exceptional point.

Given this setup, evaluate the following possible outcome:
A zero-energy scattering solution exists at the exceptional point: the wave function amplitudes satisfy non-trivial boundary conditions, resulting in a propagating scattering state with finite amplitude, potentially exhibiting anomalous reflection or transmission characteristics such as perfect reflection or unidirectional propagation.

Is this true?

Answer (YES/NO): NO